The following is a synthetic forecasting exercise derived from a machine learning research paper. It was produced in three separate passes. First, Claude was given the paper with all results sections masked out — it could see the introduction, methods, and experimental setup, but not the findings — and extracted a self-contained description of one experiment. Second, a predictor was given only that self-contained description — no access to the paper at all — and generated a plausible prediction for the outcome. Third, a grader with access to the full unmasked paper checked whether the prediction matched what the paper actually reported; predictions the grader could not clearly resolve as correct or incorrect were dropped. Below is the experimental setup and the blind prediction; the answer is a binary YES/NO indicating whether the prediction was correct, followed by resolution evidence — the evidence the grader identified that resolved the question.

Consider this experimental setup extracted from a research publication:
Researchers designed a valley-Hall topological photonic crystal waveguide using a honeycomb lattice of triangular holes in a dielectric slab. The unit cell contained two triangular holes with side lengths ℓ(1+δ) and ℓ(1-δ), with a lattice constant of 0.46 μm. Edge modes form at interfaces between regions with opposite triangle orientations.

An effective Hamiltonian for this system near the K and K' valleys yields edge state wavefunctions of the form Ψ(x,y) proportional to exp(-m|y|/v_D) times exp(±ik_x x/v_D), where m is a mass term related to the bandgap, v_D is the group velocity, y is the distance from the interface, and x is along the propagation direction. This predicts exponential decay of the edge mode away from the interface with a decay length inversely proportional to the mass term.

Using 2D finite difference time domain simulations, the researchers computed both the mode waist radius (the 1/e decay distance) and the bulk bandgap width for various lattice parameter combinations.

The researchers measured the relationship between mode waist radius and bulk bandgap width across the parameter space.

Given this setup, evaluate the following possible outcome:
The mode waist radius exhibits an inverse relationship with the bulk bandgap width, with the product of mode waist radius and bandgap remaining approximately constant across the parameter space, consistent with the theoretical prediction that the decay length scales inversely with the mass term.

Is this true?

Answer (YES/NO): YES